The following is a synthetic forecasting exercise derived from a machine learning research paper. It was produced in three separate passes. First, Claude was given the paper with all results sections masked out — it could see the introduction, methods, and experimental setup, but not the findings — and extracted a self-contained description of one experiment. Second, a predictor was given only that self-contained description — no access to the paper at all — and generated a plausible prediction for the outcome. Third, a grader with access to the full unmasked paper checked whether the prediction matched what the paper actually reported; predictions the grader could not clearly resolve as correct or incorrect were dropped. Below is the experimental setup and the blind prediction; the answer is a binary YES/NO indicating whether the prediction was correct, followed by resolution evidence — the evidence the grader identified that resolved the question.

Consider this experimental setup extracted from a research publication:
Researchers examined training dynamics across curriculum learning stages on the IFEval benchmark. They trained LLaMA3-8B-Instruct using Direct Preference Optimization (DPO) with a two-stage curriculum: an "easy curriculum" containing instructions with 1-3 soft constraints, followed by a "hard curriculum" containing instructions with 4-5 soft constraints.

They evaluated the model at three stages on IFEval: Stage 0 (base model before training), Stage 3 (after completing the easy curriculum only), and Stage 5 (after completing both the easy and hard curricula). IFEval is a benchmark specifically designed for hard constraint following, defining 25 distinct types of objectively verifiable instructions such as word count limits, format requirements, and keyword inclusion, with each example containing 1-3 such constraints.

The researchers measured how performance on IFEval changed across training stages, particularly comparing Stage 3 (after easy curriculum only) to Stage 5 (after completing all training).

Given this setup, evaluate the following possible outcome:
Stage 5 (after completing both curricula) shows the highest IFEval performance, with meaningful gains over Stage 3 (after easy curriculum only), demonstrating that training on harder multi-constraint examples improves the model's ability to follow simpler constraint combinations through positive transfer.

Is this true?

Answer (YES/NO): NO